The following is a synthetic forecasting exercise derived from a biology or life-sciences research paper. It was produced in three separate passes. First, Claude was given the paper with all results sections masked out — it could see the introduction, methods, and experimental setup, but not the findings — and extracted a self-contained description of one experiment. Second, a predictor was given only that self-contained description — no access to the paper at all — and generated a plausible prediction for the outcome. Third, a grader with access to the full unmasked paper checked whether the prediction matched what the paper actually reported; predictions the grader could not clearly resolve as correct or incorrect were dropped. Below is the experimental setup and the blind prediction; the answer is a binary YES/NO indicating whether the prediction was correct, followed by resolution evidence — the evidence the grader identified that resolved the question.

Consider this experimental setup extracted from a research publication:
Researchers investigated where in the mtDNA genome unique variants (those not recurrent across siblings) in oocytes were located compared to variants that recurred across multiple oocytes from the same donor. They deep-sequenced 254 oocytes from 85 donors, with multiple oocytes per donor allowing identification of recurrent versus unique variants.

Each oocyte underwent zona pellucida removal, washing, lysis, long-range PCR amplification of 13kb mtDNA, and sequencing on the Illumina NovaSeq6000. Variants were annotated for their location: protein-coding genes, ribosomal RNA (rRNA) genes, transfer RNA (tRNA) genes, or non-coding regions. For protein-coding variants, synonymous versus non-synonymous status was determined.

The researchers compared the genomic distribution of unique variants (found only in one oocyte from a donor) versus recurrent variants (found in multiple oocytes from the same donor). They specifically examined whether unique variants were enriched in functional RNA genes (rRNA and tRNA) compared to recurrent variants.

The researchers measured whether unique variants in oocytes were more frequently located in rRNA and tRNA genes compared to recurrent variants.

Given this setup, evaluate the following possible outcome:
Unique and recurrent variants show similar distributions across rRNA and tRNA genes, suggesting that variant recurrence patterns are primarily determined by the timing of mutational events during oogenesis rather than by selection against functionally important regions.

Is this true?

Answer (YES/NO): NO